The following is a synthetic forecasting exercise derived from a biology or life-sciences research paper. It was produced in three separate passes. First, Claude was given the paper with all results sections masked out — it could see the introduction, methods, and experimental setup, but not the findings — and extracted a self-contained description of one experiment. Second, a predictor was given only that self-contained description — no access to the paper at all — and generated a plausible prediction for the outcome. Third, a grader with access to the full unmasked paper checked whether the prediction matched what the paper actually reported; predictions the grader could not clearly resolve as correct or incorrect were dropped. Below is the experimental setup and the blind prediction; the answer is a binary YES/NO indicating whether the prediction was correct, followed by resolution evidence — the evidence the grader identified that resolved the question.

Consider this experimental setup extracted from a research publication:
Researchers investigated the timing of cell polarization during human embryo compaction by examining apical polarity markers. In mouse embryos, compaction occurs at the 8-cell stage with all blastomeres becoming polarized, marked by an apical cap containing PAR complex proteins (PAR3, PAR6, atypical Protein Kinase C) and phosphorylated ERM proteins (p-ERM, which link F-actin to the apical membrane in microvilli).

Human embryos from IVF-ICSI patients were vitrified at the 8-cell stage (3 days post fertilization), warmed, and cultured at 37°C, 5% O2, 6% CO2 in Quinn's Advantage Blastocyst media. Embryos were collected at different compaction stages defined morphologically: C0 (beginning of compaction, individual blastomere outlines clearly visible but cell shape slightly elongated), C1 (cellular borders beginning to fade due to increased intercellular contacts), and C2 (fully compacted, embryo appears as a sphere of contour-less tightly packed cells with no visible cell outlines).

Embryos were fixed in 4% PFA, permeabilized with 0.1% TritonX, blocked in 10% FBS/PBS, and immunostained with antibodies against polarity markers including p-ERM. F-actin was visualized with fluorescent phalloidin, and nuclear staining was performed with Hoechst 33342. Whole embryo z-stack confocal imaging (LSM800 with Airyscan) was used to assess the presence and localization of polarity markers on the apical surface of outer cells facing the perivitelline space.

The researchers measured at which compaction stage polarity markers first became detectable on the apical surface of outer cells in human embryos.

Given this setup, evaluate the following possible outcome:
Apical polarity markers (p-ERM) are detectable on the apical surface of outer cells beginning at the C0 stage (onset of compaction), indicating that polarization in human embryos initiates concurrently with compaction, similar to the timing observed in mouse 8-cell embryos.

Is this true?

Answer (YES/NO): NO